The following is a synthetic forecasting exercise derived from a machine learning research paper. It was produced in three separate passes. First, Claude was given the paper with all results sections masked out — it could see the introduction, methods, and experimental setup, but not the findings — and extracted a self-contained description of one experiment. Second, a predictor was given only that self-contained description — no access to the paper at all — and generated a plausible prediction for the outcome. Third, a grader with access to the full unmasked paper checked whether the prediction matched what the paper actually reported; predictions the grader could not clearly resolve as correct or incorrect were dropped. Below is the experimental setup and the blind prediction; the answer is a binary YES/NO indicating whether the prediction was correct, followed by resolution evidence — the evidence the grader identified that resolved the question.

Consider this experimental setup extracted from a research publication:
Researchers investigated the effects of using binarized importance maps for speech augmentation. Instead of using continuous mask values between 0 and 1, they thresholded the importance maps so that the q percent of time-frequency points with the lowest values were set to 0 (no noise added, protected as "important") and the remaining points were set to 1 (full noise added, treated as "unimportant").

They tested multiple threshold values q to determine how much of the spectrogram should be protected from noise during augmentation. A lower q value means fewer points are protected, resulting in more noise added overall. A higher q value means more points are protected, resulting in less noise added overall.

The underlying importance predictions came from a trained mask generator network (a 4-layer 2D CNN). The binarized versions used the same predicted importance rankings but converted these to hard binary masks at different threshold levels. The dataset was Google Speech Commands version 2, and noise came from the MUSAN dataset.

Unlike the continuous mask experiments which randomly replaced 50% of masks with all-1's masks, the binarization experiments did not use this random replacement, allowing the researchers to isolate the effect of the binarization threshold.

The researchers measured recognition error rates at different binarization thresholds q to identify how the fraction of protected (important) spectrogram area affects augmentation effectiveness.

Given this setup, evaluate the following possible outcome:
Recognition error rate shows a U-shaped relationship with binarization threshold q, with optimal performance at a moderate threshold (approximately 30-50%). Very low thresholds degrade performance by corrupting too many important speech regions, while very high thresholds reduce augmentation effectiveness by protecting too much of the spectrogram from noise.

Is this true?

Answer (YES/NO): NO